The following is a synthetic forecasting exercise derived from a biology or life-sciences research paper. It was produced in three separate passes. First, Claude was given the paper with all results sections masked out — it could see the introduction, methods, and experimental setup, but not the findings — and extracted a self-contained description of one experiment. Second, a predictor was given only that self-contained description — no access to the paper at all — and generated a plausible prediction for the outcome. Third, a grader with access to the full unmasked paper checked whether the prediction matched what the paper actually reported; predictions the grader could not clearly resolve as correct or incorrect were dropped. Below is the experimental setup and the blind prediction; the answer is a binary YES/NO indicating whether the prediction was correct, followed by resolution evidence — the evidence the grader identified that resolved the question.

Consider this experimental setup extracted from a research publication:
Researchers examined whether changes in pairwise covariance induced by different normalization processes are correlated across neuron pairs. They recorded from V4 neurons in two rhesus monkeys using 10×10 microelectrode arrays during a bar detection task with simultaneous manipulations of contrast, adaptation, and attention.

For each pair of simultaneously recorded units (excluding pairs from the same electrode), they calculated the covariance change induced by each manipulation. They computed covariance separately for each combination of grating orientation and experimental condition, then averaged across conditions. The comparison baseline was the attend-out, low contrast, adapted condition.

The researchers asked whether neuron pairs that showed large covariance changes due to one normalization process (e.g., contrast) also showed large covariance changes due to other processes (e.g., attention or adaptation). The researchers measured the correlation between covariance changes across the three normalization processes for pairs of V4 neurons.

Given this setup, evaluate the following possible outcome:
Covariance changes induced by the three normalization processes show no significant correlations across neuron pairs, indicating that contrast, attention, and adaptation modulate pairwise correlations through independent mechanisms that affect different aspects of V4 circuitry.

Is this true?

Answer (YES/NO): NO